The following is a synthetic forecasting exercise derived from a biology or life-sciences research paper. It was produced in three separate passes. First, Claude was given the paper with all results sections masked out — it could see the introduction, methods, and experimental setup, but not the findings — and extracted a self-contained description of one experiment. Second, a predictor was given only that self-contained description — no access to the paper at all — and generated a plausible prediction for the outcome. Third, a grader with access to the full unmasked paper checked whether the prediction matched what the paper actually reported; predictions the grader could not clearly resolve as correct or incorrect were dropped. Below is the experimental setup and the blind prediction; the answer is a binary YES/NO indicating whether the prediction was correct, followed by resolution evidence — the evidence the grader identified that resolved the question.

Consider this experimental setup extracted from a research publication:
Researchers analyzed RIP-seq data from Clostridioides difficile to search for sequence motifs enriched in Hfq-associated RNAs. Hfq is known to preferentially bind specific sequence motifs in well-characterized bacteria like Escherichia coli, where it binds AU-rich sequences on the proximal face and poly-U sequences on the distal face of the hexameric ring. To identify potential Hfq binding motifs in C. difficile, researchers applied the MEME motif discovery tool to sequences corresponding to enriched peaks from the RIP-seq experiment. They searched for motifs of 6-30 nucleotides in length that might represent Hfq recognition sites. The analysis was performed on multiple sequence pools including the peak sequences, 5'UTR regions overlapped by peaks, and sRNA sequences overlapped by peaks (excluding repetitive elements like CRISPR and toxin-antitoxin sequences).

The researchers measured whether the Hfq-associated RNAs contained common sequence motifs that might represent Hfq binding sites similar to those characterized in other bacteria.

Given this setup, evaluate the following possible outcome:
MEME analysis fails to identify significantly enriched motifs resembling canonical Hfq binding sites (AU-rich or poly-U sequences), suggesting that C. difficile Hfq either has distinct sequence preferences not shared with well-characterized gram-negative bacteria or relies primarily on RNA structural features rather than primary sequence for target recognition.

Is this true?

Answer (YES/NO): YES